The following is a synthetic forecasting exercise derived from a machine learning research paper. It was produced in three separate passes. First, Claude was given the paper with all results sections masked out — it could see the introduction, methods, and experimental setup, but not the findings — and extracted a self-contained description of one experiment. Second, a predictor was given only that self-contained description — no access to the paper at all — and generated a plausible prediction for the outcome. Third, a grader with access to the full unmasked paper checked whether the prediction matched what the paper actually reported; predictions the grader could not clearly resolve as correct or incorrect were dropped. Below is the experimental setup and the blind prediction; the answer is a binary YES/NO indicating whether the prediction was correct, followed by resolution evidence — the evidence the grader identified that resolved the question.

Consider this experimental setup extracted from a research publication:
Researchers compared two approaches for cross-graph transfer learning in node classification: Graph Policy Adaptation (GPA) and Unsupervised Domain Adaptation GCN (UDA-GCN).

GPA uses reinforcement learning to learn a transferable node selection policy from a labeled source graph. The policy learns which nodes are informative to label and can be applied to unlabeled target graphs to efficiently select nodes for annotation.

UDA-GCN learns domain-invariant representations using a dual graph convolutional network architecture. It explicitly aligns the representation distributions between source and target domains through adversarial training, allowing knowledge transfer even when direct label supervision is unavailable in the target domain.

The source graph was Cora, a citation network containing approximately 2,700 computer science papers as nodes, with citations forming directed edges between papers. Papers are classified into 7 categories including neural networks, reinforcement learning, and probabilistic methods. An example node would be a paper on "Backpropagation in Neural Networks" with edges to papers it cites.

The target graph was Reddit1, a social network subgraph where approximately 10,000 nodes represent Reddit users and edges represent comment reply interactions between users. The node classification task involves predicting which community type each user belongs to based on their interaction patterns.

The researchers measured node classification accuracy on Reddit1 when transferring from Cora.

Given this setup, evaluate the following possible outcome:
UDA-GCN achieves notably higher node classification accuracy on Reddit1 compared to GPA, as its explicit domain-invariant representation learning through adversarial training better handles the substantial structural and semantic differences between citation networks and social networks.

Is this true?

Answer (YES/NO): YES